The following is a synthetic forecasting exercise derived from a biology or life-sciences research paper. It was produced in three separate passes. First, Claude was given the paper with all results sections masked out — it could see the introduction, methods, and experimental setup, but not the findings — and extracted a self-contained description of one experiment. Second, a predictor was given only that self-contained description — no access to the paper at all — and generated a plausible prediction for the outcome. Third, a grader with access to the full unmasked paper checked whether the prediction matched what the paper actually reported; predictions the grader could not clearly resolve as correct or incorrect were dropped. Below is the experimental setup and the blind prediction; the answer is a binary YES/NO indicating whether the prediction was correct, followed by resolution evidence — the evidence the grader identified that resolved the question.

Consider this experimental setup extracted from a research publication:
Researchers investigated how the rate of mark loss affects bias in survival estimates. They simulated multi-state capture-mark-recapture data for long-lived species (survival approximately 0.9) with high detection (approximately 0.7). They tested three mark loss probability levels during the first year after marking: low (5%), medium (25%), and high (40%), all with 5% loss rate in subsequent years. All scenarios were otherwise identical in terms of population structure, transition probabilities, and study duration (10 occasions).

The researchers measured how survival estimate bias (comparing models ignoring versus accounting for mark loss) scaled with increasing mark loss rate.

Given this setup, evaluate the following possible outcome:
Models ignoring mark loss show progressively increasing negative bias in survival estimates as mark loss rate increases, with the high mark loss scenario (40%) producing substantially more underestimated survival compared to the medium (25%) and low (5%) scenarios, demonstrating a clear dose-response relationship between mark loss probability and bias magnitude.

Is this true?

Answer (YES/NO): NO